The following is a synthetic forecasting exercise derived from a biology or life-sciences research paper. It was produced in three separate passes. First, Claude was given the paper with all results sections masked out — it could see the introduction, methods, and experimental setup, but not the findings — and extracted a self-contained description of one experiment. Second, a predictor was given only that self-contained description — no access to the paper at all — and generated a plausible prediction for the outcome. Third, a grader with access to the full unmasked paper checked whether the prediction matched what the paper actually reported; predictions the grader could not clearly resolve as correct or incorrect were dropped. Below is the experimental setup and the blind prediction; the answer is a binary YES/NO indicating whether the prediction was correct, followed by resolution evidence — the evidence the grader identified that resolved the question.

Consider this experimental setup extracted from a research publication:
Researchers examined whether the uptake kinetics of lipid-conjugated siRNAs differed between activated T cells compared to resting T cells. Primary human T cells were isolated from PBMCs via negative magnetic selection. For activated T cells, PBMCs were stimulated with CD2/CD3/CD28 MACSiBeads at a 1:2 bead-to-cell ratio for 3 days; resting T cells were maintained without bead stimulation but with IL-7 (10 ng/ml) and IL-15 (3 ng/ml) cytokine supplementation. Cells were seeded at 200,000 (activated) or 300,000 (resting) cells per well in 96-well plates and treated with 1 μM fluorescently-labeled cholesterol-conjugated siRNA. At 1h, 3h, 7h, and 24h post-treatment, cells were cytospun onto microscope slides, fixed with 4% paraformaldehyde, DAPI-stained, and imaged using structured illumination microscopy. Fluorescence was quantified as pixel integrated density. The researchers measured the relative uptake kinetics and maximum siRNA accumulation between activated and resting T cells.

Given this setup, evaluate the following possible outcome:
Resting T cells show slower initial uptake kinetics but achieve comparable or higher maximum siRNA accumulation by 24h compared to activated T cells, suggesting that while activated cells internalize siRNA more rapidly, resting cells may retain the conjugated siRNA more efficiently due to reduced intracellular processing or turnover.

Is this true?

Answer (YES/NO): NO